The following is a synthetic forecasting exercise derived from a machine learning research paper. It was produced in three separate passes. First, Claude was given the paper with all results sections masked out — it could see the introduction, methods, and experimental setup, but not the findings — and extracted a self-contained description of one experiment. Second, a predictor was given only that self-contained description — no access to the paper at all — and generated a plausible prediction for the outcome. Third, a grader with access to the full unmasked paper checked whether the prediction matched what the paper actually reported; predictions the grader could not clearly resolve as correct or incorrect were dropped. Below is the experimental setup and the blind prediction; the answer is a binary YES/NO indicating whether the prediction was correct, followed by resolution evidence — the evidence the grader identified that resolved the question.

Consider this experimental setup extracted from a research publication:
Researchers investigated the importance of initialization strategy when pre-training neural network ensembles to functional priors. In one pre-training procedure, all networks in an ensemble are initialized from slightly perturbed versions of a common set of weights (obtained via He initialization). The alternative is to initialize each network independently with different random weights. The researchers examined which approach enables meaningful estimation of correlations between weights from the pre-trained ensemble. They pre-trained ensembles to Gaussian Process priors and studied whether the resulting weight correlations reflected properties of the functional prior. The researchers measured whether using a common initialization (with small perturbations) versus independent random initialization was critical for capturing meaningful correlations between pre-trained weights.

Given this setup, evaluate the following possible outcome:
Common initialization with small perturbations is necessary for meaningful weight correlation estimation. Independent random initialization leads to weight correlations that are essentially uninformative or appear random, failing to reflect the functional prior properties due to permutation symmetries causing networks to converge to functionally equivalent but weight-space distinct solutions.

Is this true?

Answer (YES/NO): YES